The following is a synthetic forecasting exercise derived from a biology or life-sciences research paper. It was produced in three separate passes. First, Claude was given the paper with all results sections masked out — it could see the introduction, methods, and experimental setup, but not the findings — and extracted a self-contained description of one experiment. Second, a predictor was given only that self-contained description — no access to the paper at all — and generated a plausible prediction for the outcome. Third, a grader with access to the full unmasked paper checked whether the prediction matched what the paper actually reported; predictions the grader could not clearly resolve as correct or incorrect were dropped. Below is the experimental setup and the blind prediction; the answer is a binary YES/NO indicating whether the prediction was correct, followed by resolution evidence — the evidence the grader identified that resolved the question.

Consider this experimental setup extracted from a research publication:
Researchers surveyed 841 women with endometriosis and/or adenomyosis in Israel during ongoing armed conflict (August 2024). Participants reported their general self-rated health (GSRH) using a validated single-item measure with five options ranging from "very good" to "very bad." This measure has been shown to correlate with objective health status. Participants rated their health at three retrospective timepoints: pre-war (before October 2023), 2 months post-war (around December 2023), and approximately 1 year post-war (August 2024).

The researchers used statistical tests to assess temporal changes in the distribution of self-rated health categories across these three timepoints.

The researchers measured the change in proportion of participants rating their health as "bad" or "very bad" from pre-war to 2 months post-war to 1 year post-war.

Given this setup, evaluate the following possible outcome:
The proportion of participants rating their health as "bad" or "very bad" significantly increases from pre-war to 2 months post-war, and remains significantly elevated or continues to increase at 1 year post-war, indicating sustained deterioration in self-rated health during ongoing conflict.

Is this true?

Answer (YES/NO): NO